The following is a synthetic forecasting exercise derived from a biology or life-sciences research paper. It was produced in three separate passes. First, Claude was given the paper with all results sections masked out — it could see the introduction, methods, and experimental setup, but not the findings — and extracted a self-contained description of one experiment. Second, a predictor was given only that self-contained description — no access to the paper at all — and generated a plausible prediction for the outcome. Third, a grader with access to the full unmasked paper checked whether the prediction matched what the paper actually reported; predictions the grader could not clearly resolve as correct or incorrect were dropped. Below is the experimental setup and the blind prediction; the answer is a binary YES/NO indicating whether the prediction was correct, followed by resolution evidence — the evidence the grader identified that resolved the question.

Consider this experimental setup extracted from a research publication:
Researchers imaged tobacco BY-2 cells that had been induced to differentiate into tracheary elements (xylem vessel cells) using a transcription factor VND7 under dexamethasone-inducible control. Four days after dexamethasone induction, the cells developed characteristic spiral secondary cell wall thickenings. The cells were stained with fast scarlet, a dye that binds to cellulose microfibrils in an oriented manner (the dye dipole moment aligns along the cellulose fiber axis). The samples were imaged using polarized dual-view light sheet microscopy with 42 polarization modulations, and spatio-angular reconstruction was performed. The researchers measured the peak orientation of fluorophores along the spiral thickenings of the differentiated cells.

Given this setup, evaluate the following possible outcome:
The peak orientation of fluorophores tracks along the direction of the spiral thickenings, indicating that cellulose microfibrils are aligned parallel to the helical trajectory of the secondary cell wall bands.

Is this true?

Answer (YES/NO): YES